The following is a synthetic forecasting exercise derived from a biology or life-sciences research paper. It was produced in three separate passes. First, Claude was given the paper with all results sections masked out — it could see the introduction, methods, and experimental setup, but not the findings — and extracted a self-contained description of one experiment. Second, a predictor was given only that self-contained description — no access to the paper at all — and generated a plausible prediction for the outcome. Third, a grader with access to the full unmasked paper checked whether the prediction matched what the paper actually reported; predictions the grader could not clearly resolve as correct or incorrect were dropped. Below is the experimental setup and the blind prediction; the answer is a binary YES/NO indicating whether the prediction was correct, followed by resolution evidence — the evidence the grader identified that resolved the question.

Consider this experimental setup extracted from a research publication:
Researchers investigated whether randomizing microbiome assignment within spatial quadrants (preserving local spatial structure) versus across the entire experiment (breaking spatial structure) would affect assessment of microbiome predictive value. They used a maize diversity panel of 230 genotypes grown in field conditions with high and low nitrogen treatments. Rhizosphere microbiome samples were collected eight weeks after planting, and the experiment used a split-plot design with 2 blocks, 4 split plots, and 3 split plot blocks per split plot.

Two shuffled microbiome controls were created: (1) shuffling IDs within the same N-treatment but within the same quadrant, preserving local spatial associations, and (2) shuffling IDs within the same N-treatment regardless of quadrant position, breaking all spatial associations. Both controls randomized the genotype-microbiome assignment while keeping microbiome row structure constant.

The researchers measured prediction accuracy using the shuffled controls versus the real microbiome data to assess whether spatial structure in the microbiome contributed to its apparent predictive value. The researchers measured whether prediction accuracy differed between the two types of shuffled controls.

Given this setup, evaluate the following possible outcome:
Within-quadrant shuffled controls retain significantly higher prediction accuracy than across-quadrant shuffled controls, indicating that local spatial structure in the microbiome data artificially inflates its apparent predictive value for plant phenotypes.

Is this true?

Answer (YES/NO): NO